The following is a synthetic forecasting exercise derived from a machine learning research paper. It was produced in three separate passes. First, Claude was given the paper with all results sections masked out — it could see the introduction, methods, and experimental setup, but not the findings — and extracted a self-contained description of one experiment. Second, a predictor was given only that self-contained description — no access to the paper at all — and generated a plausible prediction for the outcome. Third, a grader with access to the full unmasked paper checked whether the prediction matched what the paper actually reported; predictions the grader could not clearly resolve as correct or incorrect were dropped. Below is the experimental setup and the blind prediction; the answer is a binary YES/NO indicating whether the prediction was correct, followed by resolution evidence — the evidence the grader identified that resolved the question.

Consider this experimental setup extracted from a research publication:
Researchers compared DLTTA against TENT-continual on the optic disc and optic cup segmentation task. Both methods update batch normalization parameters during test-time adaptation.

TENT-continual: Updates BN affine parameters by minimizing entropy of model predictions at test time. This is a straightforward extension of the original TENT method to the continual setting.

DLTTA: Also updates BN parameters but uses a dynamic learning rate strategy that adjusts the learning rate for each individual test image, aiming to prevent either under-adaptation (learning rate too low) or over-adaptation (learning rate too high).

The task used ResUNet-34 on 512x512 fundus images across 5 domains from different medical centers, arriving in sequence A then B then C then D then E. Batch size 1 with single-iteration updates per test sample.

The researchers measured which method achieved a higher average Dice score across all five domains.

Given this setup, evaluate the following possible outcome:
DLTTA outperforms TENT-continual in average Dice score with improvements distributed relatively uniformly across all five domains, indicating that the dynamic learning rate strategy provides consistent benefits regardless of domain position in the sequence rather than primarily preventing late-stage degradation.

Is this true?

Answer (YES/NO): NO